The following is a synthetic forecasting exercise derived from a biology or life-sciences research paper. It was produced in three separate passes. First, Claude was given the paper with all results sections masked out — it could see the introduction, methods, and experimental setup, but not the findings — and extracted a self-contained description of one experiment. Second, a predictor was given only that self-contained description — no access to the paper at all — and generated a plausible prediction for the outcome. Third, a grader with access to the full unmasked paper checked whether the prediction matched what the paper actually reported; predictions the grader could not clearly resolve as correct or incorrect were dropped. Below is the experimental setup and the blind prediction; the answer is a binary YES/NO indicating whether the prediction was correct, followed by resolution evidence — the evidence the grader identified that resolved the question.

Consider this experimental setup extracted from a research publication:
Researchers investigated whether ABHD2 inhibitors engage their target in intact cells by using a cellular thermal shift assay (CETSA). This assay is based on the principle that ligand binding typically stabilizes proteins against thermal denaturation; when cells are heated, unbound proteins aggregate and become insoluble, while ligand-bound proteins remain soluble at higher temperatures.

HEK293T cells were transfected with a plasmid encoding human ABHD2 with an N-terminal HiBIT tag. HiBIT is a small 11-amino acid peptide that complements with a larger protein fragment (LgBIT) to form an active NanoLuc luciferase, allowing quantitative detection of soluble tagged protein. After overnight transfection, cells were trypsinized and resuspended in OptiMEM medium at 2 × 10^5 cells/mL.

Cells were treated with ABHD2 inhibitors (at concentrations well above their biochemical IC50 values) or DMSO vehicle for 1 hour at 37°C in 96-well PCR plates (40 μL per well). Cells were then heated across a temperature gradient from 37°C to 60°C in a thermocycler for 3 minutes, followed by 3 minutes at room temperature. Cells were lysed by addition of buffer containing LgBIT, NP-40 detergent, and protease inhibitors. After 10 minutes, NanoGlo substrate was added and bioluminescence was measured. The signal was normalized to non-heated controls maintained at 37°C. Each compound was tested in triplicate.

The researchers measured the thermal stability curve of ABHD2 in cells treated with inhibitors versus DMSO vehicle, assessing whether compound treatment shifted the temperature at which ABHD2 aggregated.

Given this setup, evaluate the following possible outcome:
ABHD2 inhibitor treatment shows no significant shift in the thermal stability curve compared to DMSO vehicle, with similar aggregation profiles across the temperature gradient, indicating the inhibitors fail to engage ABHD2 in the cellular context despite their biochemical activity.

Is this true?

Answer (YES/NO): NO